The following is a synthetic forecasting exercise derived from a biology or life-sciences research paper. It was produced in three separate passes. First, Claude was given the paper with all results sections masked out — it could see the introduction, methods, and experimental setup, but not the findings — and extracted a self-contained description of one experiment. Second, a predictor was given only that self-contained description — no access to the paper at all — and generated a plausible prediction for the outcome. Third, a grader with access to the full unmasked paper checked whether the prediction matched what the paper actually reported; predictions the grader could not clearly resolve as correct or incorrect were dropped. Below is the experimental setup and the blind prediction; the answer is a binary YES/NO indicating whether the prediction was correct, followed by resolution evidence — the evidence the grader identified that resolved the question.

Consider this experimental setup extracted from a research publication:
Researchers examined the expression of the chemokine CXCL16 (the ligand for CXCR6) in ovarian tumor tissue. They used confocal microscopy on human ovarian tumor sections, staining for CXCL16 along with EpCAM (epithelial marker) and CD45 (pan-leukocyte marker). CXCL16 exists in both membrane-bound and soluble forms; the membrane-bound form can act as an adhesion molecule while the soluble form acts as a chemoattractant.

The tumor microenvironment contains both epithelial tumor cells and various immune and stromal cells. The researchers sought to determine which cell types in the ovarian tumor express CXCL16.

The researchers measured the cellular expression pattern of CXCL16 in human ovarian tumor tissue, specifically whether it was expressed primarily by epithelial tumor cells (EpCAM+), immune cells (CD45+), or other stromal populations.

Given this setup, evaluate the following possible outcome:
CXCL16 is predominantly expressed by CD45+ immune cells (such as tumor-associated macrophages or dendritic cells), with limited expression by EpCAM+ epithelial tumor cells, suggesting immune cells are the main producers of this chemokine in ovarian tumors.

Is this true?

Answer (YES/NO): NO